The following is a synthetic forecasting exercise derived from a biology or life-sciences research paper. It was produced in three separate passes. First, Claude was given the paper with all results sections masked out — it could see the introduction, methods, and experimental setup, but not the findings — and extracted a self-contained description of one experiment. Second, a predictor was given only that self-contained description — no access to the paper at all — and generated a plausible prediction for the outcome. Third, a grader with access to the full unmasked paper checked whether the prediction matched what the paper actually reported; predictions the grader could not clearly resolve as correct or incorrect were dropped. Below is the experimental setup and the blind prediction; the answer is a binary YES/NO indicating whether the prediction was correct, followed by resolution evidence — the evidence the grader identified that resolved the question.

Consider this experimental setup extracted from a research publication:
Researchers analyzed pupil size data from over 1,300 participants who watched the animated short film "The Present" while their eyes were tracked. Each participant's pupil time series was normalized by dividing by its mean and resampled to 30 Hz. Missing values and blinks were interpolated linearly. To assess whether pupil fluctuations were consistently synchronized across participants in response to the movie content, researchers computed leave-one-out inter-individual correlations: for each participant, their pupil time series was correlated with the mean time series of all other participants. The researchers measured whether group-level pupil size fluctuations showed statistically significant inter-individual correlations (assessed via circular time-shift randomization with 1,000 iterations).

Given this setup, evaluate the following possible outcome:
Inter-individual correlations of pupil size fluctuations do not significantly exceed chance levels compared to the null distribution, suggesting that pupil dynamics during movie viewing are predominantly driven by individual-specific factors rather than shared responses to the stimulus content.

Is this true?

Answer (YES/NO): NO